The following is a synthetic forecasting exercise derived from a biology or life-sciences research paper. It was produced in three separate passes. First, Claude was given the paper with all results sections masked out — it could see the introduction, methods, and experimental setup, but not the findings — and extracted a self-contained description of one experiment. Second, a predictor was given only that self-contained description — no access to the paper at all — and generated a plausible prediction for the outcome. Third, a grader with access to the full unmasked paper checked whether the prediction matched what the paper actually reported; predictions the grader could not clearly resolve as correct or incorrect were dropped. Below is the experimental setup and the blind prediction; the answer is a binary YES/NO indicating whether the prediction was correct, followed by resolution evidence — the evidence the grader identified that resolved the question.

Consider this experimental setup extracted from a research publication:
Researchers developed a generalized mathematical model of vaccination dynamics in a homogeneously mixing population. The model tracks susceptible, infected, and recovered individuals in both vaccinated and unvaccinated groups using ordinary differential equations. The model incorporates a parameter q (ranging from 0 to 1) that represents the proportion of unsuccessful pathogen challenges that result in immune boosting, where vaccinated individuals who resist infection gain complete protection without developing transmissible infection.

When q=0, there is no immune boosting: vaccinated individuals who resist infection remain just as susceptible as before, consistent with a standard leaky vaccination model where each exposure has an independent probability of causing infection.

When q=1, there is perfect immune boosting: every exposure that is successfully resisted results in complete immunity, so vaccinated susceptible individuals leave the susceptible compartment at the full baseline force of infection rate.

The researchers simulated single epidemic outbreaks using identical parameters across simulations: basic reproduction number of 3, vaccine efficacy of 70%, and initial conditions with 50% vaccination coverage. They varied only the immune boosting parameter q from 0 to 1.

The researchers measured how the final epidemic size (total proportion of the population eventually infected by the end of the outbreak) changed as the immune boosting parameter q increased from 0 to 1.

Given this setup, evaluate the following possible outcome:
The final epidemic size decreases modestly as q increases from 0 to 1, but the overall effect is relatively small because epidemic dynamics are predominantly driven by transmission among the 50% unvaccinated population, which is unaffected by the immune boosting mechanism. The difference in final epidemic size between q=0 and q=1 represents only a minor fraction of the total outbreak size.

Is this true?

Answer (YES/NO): NO